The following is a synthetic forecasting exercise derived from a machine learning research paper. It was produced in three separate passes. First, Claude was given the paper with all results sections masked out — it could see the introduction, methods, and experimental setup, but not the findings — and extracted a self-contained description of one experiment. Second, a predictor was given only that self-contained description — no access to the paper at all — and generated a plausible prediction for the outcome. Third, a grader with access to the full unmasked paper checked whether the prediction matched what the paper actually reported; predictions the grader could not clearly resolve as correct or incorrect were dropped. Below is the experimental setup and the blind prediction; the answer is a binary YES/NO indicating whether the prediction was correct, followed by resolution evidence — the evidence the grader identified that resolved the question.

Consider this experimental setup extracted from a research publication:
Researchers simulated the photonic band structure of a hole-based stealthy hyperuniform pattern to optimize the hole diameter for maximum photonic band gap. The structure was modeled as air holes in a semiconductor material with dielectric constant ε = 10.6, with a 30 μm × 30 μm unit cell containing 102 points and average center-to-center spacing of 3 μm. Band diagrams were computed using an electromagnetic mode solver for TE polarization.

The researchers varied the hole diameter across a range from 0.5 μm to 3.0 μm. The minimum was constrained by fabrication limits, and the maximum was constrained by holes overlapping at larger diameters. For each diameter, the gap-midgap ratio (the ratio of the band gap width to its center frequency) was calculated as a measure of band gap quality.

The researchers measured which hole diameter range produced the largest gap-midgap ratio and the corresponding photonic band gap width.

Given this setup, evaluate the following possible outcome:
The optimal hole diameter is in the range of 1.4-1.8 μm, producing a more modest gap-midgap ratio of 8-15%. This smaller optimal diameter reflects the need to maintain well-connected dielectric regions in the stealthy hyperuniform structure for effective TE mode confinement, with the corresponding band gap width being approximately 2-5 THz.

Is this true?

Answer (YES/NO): NO